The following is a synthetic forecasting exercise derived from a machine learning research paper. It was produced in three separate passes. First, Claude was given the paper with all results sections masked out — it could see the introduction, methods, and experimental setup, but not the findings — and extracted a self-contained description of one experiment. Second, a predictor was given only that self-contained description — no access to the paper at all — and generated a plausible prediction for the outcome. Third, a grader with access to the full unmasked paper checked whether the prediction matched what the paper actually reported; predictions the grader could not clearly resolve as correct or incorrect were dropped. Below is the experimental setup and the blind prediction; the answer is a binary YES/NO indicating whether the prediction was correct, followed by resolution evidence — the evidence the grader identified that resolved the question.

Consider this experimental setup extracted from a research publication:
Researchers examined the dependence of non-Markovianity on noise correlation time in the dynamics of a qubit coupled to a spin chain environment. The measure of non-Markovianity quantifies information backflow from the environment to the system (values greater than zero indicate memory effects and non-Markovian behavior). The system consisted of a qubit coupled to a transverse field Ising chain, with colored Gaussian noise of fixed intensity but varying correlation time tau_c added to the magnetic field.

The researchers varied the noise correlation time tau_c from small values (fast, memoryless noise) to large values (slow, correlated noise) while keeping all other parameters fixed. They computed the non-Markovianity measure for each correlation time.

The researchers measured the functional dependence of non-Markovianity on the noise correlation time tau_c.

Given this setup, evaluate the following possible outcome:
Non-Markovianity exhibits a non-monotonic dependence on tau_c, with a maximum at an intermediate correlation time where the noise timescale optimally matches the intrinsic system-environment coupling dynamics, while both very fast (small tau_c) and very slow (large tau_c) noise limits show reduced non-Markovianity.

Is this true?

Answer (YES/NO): NO